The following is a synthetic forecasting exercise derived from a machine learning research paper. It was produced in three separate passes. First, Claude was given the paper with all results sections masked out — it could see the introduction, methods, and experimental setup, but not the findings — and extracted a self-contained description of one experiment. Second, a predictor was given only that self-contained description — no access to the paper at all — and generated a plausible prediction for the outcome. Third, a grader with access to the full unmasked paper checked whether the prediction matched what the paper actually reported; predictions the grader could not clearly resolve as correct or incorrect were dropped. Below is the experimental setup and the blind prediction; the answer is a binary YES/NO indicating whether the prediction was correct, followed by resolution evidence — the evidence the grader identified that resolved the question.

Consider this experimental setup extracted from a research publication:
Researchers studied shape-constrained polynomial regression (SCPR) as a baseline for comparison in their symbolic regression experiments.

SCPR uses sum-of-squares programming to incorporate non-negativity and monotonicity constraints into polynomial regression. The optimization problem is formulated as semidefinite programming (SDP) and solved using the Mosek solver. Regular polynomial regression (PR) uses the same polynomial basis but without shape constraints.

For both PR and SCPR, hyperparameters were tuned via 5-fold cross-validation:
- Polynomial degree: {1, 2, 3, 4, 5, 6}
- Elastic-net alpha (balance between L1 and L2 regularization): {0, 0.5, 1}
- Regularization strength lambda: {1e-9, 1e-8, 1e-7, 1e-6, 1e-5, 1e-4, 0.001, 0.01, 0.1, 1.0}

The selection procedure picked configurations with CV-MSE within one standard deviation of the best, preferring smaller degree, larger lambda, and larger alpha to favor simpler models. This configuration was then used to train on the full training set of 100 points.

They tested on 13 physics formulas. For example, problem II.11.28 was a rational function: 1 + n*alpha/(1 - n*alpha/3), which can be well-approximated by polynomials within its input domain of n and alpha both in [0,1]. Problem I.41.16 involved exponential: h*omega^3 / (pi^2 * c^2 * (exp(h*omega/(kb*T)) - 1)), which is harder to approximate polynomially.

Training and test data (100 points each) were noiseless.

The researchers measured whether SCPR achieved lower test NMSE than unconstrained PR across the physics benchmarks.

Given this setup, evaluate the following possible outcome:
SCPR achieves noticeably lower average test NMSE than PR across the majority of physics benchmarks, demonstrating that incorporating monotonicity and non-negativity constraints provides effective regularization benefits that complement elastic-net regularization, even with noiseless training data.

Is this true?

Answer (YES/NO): NO